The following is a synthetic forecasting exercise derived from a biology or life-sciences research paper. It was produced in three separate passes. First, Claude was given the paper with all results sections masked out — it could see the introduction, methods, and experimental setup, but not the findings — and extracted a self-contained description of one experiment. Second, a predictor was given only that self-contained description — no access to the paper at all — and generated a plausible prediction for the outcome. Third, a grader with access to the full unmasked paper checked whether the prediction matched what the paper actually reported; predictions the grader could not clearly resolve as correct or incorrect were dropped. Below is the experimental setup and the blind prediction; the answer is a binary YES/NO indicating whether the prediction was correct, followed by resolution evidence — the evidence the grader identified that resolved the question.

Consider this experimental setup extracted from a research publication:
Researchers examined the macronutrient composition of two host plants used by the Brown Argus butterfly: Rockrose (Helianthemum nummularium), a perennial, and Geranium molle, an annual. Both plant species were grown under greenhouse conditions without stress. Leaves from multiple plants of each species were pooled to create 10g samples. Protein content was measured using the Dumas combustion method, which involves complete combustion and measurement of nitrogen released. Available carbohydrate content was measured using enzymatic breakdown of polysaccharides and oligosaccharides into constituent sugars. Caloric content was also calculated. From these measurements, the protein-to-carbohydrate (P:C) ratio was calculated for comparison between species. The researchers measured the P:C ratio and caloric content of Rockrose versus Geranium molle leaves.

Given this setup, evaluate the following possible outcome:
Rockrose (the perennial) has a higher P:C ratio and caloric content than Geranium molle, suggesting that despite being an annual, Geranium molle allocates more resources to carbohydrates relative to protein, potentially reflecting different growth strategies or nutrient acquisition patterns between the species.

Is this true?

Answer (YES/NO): NO